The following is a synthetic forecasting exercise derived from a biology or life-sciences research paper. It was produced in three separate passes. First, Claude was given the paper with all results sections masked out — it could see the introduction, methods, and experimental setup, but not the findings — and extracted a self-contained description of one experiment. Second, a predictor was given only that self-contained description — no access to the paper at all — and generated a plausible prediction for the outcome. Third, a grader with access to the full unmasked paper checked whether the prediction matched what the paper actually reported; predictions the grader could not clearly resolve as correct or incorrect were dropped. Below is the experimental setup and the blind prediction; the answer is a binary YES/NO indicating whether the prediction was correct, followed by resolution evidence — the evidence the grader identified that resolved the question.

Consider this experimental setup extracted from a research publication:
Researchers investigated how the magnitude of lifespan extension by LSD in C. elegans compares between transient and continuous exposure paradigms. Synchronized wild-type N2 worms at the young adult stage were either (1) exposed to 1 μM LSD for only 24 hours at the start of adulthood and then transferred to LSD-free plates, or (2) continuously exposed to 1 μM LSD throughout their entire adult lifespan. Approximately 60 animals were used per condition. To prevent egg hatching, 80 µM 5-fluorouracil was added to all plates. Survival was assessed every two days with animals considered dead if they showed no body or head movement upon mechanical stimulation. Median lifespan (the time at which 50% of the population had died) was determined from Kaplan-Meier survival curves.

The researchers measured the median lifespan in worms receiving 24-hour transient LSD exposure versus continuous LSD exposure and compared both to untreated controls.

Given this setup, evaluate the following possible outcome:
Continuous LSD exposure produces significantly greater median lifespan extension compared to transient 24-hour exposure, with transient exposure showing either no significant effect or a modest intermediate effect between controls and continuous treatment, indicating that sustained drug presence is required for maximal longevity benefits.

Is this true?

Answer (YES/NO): YES